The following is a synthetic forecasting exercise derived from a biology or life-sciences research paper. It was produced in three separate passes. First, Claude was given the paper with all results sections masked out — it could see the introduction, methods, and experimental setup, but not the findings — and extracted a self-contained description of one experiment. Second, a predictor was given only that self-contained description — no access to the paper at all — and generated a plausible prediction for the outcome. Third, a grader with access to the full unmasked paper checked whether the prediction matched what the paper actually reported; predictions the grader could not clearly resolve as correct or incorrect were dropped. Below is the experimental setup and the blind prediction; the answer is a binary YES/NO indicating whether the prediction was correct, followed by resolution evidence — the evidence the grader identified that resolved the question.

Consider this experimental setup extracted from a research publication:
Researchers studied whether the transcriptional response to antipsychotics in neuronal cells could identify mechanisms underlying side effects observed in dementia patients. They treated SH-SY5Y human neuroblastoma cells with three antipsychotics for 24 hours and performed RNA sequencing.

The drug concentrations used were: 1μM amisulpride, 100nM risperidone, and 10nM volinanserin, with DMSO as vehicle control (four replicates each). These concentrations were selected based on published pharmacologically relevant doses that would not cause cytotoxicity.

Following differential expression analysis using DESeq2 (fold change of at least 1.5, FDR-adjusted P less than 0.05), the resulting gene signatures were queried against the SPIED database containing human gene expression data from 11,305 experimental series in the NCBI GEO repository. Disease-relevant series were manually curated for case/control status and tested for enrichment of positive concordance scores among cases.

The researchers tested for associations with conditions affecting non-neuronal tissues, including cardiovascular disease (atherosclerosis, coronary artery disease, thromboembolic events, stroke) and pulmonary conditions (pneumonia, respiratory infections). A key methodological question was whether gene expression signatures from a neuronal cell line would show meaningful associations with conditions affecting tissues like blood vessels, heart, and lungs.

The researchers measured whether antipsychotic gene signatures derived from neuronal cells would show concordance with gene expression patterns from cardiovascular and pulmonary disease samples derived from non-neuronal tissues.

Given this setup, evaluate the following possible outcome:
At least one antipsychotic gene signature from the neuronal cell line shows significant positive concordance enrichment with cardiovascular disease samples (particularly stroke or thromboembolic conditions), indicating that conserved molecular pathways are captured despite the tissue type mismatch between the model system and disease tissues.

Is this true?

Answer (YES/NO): YES